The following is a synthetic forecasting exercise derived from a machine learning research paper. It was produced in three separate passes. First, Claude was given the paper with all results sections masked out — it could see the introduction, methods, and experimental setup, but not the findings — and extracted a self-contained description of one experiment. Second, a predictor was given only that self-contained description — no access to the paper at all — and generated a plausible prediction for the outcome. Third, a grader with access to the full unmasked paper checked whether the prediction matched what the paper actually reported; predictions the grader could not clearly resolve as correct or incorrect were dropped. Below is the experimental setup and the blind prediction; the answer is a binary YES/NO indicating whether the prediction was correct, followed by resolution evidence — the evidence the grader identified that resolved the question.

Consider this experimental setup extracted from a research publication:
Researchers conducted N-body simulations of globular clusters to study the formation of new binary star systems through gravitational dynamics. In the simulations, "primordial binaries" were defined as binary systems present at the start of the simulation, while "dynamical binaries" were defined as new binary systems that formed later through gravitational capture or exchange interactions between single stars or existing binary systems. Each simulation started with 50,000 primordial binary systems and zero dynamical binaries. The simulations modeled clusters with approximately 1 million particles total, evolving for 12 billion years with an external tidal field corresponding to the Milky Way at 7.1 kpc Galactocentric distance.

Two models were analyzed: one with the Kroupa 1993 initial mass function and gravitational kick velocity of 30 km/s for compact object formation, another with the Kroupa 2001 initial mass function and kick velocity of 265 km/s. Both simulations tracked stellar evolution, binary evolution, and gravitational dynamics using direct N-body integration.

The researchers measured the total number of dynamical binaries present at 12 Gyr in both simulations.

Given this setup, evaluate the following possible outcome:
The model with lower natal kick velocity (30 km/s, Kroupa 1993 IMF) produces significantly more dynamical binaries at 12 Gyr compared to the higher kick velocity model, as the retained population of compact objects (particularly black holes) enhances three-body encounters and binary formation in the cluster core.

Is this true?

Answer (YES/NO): YES